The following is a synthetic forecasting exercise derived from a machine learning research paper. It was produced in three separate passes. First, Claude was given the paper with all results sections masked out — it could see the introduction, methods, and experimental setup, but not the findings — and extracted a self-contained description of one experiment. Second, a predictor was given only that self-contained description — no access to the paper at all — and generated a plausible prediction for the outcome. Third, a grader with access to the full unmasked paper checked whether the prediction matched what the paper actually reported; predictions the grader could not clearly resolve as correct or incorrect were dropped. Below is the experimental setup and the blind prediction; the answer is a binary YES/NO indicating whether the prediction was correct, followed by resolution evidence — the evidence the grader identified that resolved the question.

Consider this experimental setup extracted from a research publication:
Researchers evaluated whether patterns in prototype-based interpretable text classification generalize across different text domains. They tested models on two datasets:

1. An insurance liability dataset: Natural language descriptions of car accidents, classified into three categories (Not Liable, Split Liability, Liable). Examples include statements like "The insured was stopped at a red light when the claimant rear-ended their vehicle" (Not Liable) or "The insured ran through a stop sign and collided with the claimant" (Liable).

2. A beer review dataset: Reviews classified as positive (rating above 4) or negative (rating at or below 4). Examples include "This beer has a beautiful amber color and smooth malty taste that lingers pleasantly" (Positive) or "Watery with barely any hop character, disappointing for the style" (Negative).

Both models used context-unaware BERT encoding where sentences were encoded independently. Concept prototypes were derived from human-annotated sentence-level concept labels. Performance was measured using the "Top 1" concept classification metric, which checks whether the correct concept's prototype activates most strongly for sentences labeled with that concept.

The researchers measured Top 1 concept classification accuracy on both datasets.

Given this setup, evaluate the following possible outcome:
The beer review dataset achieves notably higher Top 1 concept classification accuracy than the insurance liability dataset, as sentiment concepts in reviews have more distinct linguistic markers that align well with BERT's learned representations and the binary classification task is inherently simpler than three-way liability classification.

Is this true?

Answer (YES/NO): NO